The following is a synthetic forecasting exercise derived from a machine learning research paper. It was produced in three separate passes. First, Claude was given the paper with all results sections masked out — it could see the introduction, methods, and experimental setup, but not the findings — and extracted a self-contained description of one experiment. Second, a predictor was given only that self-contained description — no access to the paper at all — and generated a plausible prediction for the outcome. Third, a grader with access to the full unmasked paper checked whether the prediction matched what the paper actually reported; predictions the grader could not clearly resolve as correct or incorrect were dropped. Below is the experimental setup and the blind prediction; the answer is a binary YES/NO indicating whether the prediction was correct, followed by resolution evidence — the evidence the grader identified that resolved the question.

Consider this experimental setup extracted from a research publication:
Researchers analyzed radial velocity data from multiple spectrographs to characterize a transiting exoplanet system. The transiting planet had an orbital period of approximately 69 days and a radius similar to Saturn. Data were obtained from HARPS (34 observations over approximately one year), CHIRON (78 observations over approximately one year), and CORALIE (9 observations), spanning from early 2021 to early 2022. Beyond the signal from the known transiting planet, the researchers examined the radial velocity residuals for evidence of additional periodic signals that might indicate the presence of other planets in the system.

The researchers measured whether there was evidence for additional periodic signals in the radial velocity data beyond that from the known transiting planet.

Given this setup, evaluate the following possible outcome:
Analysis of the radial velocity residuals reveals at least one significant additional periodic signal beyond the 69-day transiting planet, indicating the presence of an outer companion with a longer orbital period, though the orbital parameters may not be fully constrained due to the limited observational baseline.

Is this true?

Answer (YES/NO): YES